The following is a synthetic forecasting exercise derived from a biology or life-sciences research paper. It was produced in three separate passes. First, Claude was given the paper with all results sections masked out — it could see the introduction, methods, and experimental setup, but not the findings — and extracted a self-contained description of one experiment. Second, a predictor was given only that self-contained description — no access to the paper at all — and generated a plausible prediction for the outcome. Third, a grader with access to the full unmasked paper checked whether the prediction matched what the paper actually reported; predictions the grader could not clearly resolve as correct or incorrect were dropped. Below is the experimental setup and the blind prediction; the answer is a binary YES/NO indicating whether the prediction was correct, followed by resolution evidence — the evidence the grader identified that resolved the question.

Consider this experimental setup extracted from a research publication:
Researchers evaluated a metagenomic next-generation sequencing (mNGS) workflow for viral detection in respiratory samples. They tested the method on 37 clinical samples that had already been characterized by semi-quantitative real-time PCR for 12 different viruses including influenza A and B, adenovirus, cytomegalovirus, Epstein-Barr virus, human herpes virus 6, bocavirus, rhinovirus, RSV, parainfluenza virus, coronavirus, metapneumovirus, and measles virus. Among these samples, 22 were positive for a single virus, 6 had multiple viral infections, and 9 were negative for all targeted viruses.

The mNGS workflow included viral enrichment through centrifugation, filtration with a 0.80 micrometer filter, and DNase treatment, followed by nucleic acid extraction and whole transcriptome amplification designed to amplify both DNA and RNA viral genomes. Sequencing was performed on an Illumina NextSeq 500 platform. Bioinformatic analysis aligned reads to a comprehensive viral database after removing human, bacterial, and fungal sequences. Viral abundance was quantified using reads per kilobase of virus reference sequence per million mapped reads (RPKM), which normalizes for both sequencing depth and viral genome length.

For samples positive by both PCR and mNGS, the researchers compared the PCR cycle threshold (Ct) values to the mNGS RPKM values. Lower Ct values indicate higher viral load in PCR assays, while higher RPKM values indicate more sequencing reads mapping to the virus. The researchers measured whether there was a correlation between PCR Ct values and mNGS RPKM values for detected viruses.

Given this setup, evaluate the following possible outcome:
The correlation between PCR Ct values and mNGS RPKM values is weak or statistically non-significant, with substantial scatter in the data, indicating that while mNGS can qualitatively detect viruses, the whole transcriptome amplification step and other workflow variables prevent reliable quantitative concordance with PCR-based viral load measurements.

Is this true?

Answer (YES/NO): NO